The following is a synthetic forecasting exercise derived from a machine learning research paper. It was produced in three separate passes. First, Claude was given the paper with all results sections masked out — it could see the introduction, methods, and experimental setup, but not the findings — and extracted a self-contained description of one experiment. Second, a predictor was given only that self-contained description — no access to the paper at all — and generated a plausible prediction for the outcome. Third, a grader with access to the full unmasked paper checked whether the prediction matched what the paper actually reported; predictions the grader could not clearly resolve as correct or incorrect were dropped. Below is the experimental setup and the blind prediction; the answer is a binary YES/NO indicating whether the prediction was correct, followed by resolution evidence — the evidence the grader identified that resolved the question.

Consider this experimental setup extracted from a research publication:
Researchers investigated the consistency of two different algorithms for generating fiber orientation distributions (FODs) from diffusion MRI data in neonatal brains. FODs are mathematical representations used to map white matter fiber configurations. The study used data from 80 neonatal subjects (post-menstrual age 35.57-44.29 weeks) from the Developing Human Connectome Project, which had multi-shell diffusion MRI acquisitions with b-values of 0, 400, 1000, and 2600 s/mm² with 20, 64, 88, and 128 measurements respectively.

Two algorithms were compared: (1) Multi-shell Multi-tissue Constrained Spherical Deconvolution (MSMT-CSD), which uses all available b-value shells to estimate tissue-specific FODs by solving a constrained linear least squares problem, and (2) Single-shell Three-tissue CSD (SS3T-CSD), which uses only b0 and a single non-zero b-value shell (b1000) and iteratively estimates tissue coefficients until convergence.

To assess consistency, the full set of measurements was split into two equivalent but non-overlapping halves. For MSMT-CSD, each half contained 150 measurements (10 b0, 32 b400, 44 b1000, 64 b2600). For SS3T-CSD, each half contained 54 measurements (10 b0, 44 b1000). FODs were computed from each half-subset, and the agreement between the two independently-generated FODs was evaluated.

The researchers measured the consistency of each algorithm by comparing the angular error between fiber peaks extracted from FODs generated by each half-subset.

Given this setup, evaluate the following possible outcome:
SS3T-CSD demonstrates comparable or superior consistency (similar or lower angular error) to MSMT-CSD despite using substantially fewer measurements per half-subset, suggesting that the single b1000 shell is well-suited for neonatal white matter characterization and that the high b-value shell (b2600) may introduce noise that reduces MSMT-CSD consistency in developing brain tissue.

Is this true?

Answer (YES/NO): YES